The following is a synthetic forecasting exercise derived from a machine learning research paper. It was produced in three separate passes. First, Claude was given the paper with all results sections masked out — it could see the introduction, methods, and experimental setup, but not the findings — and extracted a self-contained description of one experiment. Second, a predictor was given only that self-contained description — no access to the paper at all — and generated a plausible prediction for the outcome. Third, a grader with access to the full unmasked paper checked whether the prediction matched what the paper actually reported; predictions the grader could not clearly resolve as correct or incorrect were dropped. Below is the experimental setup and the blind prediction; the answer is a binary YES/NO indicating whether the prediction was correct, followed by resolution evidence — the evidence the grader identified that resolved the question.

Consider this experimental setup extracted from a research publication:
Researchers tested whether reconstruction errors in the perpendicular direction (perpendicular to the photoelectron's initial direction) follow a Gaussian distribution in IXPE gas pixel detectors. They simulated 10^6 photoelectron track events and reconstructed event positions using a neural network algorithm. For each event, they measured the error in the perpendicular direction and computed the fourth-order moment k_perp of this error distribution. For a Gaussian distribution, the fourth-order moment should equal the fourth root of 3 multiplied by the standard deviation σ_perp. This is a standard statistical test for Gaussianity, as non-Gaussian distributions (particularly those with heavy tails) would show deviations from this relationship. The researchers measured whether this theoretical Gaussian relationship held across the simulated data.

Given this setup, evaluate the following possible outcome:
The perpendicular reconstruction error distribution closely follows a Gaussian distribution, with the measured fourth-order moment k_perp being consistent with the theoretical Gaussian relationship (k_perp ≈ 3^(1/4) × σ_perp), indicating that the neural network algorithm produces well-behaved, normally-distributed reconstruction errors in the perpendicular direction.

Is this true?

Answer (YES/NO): YES